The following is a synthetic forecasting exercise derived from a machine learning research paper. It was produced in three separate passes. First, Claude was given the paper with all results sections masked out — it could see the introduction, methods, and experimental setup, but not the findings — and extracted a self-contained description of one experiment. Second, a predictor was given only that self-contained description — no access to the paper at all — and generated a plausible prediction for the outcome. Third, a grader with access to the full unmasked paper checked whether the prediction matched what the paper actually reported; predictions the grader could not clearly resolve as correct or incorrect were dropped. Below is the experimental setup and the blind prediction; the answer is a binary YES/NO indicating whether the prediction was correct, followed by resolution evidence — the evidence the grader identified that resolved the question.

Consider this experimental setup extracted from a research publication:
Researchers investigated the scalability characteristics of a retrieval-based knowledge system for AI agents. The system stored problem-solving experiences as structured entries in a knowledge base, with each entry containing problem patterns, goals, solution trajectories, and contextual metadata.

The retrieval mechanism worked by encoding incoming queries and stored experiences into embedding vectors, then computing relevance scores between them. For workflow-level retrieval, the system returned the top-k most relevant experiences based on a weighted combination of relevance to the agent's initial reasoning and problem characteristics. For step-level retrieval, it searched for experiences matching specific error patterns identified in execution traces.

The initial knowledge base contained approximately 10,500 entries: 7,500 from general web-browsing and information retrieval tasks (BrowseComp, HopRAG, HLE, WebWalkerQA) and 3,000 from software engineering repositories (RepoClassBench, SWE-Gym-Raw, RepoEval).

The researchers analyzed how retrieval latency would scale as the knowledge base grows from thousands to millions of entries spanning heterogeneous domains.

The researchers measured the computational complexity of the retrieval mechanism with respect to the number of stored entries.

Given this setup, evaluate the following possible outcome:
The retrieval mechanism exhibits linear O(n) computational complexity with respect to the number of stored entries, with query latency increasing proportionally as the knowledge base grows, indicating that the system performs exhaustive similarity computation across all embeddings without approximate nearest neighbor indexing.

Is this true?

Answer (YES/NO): NO